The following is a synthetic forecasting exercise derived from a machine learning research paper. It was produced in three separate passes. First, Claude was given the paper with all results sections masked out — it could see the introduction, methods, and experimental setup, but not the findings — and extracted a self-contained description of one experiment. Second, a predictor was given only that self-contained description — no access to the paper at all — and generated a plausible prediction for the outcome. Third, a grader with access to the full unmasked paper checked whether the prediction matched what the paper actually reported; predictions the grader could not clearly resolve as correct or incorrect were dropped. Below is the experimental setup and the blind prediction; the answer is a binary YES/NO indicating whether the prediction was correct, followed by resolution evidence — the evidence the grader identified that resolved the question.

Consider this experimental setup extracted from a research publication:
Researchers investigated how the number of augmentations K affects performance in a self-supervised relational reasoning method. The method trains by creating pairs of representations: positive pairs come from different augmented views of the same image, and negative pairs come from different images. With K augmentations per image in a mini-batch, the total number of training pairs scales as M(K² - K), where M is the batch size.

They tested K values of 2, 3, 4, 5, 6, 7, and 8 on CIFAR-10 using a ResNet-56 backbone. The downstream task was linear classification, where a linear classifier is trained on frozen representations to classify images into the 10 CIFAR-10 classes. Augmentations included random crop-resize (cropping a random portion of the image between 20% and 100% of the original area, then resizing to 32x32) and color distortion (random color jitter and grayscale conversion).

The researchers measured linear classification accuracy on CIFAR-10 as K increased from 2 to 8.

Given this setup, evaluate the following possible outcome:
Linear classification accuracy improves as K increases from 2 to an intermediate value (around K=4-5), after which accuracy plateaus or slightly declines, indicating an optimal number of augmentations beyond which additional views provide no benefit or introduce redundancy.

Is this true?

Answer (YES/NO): NO